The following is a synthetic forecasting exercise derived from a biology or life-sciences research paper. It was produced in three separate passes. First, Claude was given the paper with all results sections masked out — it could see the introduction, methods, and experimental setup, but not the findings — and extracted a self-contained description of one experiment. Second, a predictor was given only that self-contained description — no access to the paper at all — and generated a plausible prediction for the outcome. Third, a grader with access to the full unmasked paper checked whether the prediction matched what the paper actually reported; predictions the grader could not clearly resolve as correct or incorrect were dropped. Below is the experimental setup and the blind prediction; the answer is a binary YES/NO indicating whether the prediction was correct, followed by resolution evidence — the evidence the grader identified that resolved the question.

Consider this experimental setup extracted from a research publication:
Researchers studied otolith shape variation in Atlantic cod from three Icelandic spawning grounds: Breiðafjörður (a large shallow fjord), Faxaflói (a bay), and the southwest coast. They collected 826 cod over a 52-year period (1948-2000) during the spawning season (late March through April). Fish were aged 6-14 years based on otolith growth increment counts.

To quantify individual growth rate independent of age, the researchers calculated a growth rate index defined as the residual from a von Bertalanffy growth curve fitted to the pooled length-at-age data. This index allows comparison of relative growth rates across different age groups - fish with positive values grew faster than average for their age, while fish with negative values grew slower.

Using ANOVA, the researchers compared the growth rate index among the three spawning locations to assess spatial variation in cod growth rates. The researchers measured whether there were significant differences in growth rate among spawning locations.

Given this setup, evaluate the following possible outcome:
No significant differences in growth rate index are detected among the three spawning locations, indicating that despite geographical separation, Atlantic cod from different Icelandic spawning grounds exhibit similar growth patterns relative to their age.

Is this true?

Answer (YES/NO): NO